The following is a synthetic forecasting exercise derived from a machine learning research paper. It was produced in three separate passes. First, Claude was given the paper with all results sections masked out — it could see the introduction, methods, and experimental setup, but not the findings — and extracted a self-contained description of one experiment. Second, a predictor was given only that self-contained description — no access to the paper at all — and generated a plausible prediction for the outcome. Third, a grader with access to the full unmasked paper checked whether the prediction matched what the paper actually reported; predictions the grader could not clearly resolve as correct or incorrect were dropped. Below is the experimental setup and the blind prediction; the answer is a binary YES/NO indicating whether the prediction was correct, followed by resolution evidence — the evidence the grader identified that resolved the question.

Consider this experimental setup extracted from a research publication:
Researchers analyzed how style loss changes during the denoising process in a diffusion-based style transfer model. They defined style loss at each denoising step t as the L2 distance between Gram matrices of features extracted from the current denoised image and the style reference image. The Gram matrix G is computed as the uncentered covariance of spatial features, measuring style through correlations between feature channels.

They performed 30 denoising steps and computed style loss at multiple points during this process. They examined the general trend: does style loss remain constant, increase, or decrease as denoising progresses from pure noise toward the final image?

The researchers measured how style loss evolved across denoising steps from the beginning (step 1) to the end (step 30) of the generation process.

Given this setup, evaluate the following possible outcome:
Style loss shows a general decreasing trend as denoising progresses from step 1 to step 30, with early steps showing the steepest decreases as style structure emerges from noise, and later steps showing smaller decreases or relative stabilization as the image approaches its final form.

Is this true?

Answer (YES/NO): NO